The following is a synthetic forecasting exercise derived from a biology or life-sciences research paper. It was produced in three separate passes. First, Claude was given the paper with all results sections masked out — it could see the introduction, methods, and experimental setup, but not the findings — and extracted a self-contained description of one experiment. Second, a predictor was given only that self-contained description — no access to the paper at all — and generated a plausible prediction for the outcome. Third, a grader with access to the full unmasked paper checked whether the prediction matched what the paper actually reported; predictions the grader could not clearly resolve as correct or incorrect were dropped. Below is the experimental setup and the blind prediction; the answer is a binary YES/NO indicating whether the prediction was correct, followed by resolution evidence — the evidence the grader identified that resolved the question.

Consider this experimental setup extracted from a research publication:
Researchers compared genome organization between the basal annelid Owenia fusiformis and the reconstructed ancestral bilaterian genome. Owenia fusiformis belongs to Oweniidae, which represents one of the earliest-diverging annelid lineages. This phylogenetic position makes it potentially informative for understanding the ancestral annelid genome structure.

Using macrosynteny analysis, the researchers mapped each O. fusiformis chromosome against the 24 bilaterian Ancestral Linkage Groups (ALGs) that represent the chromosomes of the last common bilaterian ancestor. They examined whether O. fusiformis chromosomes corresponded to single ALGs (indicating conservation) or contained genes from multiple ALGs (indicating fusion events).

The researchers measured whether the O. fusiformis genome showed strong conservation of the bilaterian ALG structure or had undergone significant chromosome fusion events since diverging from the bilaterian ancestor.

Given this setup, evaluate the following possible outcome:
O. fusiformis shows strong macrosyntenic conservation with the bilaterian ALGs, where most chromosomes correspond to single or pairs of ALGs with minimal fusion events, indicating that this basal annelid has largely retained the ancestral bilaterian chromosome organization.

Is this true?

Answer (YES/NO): YES